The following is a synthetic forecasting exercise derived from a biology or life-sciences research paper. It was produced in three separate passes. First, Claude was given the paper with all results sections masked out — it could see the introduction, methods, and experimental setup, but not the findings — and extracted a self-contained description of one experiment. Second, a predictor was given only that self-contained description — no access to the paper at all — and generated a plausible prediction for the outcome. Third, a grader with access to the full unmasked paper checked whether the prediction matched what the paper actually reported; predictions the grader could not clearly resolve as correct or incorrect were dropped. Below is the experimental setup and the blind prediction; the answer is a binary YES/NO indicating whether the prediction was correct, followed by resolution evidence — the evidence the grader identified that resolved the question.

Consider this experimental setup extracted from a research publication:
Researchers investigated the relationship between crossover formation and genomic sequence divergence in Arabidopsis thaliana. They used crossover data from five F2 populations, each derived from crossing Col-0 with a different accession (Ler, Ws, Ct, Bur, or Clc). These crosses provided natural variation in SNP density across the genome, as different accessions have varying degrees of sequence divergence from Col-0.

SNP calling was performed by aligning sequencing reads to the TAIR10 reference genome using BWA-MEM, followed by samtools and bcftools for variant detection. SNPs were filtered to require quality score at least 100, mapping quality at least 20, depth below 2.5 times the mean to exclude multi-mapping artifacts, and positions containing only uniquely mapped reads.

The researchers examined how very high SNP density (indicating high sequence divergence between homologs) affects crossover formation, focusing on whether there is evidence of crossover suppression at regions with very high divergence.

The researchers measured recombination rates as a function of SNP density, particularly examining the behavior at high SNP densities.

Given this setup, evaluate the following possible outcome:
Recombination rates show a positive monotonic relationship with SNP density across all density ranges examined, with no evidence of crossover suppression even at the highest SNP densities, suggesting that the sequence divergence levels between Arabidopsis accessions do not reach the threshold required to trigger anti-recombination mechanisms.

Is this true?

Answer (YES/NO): NO